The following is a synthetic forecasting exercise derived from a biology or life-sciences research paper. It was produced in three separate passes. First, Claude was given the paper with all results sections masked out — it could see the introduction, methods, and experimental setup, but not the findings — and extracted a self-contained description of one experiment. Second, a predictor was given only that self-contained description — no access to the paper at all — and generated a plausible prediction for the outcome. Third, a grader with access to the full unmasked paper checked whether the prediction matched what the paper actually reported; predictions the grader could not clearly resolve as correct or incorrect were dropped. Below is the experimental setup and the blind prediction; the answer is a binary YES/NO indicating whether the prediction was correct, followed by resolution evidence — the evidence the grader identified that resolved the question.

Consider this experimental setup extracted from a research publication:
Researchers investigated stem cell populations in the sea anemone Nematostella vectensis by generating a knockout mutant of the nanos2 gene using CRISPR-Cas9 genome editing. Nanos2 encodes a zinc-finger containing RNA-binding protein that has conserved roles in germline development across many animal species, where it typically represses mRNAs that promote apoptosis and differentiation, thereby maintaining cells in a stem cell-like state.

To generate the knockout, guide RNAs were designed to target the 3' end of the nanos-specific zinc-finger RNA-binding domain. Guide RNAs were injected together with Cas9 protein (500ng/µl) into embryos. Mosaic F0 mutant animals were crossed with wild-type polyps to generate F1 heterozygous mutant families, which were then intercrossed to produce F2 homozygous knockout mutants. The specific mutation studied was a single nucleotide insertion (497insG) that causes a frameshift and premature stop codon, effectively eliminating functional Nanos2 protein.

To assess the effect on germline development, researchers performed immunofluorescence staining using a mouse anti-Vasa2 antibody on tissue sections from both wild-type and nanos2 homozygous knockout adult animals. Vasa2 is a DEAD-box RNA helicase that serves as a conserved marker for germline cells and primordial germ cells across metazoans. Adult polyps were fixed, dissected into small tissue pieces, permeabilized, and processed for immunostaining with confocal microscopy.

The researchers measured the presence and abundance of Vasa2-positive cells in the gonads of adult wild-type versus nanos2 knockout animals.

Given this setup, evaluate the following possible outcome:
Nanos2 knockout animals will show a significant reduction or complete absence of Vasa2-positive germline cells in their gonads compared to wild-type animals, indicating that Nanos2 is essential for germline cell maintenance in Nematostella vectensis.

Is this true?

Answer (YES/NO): YES